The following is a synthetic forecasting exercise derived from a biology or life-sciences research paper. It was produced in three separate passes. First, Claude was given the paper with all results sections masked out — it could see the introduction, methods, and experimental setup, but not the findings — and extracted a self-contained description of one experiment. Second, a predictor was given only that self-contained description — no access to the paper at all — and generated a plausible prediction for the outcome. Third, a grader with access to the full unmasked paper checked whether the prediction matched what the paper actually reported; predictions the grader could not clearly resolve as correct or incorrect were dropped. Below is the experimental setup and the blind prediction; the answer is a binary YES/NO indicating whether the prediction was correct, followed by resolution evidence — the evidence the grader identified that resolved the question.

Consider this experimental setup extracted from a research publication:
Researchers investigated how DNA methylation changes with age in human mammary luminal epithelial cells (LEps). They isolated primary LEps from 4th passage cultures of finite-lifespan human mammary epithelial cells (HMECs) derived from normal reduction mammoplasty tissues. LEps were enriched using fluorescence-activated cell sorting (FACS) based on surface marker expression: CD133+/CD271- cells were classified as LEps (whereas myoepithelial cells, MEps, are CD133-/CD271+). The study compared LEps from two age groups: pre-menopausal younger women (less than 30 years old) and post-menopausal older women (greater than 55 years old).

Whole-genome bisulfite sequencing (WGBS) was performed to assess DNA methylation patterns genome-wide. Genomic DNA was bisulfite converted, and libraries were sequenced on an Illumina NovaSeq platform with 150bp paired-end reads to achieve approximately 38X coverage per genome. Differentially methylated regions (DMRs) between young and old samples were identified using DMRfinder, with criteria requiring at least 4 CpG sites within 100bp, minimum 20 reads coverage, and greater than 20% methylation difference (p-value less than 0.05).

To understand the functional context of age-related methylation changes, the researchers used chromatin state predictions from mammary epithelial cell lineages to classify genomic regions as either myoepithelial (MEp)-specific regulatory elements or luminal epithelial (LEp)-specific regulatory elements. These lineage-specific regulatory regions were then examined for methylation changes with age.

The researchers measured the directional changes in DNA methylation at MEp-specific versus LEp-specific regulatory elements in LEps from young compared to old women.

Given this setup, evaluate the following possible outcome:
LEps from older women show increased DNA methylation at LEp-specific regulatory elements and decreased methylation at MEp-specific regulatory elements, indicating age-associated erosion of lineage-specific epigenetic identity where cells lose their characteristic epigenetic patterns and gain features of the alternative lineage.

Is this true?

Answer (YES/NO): YES